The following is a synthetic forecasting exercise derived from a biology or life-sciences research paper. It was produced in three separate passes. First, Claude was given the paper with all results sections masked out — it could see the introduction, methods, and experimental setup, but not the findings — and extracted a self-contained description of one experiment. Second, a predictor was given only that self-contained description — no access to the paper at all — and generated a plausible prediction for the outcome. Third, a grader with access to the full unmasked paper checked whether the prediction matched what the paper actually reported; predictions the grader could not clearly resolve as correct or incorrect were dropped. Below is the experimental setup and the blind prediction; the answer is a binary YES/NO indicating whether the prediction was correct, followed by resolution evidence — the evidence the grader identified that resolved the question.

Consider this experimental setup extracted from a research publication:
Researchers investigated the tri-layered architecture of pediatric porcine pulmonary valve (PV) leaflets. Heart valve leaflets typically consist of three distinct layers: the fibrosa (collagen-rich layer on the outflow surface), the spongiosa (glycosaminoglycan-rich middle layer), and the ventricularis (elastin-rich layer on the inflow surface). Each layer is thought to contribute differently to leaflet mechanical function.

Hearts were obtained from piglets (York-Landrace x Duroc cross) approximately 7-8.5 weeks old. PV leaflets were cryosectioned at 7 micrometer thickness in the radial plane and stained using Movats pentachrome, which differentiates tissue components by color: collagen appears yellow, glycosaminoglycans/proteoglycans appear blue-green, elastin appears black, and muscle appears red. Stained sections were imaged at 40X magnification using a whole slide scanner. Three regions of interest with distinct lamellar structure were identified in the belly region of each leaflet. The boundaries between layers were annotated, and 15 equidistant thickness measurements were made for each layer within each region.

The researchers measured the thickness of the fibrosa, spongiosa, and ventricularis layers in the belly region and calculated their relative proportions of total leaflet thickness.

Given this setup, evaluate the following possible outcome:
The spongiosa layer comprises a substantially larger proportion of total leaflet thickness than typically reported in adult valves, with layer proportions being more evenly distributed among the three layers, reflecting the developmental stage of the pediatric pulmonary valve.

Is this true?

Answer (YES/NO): NO